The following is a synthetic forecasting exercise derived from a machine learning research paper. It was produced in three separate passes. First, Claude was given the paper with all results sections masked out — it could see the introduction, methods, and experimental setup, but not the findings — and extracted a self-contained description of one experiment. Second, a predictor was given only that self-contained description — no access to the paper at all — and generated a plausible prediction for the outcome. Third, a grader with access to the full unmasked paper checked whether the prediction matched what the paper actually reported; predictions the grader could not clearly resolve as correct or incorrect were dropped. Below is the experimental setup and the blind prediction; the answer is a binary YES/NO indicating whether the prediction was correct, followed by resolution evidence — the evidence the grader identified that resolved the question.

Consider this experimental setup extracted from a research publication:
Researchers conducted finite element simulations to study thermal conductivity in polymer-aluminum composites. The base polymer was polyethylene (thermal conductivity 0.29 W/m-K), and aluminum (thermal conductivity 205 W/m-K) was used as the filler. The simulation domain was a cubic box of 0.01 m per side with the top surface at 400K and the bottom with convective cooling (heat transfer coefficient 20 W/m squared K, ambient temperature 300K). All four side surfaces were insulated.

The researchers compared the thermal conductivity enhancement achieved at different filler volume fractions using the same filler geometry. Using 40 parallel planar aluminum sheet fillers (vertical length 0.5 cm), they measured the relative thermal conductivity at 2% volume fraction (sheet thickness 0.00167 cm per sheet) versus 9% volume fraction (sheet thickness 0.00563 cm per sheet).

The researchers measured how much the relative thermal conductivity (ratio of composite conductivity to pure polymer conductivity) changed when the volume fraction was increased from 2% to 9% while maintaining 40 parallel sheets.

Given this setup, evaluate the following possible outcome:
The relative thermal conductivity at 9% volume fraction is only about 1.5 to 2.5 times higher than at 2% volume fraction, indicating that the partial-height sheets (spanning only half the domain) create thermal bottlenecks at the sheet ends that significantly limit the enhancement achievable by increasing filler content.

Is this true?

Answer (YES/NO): YES